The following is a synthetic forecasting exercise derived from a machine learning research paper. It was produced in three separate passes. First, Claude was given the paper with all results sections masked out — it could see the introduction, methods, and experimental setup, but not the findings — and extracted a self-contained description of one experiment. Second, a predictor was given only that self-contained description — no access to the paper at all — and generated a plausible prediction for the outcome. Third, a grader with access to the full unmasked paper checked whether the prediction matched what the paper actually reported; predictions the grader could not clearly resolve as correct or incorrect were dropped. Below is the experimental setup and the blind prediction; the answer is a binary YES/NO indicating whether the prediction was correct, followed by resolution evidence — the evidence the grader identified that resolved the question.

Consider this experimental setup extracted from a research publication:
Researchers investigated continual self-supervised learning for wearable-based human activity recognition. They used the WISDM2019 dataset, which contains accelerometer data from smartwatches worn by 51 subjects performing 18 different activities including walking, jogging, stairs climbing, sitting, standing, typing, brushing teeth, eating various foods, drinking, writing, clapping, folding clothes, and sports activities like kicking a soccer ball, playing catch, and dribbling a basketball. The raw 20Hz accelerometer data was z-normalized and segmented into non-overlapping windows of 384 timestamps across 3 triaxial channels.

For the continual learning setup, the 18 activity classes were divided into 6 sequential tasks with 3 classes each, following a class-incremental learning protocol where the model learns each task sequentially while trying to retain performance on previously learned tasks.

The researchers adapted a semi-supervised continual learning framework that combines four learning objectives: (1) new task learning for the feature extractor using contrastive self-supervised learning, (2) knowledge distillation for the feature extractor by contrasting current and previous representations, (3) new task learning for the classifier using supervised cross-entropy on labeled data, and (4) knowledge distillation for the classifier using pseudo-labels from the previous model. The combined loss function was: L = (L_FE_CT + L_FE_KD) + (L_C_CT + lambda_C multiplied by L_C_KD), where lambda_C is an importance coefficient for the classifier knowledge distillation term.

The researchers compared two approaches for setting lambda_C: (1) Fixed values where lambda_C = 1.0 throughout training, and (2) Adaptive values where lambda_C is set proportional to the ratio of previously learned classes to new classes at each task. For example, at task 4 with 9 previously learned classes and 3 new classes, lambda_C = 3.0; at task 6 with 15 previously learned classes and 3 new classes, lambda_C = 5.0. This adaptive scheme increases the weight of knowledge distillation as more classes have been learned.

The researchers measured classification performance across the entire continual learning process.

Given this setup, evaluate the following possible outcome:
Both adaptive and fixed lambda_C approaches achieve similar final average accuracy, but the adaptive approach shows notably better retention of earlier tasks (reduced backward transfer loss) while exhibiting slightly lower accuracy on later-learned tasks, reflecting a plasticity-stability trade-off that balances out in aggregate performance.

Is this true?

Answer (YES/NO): NO